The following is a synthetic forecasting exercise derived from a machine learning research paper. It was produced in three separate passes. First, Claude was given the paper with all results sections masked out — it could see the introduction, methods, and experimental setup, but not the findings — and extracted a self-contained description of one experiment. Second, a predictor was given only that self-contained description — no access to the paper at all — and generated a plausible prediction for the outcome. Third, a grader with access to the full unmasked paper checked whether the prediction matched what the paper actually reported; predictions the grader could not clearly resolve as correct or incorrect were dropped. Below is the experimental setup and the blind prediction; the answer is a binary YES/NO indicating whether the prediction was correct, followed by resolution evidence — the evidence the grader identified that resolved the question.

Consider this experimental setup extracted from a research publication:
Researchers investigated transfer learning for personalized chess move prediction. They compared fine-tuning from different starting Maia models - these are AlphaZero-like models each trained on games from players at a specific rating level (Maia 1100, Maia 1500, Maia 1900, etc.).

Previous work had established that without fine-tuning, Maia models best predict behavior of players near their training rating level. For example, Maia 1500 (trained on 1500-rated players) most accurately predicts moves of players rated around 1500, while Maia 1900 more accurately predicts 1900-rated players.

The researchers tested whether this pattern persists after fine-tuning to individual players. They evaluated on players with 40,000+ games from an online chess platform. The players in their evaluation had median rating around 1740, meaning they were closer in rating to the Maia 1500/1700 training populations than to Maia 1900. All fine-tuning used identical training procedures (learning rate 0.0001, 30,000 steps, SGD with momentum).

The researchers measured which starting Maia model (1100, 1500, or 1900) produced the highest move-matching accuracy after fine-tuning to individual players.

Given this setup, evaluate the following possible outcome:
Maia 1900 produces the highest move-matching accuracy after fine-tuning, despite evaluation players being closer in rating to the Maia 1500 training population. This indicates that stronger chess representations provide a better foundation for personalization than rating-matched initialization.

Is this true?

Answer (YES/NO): NO